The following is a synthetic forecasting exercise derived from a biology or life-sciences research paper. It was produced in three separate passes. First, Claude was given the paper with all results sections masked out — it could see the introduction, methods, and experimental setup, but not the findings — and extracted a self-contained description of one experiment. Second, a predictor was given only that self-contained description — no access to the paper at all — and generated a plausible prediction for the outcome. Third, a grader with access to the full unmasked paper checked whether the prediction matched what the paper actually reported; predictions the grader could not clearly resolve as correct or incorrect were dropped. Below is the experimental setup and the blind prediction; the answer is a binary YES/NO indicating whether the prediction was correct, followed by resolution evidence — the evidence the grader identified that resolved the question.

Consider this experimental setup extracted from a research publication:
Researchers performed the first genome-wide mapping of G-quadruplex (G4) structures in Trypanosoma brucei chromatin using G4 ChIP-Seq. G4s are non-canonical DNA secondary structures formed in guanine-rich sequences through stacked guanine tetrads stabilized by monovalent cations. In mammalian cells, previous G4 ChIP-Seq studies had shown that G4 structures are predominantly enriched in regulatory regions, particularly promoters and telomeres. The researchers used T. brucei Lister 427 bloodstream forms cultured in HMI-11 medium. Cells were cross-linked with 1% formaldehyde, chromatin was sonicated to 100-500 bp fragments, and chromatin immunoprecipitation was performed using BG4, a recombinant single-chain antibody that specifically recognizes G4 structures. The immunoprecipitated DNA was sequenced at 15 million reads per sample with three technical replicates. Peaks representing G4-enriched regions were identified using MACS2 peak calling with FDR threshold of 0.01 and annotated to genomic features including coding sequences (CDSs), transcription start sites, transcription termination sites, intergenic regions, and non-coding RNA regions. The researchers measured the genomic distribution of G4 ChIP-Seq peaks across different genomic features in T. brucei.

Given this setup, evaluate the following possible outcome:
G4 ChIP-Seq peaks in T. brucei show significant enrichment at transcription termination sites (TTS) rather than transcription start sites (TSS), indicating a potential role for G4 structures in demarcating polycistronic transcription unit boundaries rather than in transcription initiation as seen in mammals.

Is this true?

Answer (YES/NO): NO